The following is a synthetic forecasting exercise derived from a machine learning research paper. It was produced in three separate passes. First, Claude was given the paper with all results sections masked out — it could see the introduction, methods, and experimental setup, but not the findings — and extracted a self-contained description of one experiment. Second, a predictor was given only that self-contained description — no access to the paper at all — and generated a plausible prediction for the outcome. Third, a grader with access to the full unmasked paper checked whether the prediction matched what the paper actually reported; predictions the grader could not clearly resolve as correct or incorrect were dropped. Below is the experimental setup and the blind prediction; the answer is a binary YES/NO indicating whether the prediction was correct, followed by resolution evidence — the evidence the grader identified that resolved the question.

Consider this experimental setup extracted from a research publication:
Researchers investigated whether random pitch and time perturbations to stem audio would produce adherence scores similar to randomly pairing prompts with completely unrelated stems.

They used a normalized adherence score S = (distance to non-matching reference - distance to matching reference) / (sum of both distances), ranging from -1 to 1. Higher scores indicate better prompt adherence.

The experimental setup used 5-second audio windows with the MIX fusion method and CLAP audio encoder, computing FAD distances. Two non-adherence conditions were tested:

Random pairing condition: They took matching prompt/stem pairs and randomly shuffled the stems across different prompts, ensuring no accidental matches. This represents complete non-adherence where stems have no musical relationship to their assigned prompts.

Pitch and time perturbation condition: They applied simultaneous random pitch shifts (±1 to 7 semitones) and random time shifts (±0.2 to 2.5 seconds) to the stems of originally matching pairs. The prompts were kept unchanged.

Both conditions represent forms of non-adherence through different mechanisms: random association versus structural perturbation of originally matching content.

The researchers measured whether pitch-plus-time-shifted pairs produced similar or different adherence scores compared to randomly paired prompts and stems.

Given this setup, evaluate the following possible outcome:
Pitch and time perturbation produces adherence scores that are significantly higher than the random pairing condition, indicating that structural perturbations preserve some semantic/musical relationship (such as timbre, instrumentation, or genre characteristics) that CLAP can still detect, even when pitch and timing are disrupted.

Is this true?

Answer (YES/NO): NO